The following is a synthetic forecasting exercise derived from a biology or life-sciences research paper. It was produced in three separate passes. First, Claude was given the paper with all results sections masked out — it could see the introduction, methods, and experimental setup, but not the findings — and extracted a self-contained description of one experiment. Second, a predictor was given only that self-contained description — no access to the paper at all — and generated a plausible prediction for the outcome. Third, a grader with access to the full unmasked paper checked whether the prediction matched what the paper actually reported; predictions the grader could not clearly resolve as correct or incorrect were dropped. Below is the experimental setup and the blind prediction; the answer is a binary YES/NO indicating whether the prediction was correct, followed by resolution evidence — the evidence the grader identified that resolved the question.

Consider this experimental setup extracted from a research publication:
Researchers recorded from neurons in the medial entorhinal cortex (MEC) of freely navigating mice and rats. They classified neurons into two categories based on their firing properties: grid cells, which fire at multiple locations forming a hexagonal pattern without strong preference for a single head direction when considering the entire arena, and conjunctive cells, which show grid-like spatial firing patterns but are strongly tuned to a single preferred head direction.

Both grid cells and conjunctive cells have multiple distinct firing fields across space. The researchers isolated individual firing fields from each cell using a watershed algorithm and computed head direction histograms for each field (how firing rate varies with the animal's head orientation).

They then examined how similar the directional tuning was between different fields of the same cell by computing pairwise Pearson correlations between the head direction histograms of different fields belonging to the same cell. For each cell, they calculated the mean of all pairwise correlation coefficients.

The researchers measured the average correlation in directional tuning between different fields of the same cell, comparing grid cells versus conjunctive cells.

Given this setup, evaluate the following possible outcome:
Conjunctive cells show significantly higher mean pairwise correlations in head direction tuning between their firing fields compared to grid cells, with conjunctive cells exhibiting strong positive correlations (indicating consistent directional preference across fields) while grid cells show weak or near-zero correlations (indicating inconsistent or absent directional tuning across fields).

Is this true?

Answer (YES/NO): YES